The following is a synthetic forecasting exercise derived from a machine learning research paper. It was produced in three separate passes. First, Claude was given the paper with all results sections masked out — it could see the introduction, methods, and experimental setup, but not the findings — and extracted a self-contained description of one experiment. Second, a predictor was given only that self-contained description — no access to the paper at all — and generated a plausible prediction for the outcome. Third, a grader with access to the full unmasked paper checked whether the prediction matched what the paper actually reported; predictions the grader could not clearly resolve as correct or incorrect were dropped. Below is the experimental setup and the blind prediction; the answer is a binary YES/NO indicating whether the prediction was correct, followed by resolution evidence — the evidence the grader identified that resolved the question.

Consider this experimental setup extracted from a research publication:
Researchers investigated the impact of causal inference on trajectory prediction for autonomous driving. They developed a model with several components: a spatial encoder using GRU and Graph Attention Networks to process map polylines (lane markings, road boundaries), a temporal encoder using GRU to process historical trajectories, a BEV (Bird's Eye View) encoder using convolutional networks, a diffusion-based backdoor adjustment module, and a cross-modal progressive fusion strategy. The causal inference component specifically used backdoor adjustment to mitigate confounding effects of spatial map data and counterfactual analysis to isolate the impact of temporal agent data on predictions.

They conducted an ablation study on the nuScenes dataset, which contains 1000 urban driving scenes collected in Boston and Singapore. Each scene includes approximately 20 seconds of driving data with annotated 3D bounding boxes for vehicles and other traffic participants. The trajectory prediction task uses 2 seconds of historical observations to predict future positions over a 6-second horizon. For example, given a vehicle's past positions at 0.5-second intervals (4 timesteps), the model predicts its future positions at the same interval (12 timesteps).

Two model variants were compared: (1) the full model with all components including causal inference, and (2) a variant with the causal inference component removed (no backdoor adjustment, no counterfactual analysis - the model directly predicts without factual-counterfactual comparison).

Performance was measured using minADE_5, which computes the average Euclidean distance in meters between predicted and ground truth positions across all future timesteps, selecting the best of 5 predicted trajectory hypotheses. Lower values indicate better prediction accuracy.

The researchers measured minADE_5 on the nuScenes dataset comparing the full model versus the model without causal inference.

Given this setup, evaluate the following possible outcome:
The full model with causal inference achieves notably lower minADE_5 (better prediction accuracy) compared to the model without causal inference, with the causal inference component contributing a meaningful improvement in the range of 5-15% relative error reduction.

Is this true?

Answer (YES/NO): NO